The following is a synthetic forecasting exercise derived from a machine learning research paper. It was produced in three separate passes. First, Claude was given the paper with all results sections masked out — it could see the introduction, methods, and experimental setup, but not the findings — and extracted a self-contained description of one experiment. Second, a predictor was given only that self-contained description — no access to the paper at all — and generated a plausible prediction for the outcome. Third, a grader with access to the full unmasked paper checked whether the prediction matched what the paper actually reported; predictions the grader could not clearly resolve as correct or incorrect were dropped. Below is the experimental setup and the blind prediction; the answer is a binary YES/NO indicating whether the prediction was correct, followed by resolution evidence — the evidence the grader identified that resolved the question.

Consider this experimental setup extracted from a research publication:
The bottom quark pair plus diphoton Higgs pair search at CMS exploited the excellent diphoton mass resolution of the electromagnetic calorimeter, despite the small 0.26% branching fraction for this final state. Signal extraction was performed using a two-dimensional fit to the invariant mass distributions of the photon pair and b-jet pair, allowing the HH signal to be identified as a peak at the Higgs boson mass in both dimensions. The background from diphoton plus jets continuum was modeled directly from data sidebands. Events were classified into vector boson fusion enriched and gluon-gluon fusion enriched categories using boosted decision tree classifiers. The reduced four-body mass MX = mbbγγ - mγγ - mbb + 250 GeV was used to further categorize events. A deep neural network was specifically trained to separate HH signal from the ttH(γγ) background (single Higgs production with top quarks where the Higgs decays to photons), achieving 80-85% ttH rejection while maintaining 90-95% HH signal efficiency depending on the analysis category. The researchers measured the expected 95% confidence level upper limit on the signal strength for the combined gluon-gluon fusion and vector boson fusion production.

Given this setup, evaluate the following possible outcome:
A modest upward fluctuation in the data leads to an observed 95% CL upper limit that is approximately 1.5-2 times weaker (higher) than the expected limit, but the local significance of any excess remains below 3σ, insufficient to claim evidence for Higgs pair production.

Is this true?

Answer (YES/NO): NO